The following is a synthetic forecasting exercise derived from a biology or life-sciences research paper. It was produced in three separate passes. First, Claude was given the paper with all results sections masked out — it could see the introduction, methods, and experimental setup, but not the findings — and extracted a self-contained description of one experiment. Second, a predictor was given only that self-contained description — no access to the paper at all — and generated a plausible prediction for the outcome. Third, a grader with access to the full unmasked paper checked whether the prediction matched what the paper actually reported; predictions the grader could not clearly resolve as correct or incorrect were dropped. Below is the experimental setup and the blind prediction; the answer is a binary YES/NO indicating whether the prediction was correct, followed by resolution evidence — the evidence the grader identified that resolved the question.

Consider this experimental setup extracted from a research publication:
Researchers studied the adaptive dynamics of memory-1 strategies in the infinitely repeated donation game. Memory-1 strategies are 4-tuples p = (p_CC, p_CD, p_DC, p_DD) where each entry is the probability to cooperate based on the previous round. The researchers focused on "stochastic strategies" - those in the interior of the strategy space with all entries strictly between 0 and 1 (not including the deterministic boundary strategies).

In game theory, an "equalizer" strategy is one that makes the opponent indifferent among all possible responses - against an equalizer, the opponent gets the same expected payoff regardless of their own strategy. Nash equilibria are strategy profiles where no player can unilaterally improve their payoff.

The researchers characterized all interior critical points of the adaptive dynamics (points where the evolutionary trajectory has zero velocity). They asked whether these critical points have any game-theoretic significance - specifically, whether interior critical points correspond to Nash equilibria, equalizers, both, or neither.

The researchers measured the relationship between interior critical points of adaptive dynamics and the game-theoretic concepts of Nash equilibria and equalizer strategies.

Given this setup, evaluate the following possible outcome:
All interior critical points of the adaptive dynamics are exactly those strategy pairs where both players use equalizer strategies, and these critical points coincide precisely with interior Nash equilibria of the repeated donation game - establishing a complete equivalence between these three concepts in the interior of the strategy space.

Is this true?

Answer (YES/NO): YES